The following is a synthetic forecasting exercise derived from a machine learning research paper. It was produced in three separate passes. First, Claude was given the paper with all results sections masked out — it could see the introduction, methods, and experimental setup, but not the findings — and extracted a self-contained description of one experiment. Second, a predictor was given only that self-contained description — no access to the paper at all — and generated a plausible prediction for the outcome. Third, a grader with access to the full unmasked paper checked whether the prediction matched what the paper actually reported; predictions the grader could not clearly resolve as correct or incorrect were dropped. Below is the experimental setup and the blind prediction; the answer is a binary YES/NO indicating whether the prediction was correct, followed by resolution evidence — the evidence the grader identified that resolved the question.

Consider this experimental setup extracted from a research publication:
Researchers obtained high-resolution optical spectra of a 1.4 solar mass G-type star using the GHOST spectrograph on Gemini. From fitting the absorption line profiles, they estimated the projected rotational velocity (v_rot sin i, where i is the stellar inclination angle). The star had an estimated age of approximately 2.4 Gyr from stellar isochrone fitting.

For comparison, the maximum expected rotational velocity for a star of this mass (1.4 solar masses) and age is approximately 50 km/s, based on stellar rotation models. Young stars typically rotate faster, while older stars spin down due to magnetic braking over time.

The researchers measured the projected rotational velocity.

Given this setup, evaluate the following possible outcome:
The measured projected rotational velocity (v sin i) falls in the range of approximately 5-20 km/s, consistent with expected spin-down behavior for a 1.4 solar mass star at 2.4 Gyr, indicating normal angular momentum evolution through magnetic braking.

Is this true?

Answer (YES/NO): YES